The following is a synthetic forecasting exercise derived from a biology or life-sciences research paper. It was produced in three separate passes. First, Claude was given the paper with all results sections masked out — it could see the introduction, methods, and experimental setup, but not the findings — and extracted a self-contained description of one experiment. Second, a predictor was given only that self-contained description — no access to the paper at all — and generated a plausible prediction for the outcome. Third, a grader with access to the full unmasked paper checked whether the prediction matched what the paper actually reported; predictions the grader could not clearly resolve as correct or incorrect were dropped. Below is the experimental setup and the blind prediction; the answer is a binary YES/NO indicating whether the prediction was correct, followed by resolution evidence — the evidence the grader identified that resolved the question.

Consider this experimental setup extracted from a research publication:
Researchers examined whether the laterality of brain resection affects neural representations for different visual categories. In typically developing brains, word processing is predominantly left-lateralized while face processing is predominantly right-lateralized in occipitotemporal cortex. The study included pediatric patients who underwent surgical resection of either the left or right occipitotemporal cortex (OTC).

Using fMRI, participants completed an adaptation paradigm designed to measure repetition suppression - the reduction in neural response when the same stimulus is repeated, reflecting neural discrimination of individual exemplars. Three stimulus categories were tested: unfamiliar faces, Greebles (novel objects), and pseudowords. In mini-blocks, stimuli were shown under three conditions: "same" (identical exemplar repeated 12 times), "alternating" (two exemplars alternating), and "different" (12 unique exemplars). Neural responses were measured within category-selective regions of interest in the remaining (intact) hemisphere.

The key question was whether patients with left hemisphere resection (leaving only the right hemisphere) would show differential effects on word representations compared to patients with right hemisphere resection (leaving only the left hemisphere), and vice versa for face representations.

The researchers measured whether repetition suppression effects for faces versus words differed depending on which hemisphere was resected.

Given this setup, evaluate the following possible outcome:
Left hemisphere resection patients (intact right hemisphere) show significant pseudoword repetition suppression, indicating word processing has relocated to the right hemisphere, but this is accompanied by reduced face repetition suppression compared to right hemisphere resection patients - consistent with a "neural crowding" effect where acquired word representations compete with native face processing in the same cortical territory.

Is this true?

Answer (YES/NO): NO